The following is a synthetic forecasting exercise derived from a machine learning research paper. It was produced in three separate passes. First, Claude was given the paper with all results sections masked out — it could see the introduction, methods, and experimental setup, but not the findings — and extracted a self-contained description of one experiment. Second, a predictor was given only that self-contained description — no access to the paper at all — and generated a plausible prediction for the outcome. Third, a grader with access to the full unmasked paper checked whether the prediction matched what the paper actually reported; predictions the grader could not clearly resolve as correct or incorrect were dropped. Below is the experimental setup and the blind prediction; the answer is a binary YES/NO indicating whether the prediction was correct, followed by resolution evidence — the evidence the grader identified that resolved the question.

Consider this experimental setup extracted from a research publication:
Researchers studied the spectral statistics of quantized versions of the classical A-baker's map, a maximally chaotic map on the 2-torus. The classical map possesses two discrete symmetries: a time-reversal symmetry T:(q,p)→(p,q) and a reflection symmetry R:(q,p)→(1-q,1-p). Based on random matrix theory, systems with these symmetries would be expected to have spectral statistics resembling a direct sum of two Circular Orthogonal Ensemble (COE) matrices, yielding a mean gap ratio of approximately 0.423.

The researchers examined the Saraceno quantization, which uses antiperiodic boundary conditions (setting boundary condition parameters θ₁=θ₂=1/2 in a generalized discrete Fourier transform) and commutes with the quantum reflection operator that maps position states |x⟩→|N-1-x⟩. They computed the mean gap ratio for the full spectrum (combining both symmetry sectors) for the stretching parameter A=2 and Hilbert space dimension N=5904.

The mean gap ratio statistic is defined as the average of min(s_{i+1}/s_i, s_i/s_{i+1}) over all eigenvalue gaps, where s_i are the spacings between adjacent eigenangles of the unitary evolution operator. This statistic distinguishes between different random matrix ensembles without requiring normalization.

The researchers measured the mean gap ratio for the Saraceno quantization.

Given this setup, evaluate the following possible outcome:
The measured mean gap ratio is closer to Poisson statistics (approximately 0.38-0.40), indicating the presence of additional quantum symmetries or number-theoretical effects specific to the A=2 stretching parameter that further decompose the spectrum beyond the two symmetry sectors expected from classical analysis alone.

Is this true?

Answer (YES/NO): NO